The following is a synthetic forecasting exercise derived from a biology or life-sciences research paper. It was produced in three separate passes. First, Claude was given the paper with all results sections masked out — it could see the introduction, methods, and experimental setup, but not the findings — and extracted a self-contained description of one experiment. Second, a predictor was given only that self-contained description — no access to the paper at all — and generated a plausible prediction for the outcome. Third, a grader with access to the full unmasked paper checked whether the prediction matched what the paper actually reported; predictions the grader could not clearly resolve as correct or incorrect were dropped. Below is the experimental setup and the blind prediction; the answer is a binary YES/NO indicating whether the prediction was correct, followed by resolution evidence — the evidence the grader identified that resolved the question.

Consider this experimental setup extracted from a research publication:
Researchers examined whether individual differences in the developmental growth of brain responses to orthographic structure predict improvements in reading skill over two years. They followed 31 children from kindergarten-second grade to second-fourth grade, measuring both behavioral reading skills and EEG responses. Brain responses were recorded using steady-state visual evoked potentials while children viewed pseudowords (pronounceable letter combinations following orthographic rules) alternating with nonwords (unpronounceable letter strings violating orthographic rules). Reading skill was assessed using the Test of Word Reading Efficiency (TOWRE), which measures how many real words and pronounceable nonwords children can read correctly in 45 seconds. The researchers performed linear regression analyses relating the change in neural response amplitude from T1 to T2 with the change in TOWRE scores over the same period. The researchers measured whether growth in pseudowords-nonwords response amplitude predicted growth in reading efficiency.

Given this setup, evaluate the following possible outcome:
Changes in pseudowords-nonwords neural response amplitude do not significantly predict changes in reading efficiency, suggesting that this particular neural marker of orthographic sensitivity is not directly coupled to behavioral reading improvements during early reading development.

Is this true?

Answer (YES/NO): NO